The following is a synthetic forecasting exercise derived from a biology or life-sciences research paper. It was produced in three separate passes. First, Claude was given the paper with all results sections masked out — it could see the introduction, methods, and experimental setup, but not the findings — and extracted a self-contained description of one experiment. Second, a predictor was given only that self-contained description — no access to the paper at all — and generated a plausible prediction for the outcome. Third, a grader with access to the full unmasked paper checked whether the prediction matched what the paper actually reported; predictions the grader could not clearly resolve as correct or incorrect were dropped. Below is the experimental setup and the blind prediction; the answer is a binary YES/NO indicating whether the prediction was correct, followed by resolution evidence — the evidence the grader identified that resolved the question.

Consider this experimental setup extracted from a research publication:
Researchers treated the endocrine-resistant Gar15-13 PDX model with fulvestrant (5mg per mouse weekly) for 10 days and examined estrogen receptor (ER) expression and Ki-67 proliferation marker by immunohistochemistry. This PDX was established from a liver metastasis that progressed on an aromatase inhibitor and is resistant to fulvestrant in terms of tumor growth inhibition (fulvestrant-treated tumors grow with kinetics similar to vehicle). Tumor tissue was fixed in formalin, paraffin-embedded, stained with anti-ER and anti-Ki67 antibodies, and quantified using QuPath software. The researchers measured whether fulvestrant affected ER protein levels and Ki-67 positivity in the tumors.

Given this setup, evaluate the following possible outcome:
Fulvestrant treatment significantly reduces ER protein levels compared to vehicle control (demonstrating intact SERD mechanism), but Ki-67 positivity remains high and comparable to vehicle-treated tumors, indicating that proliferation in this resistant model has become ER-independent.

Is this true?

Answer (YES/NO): YES